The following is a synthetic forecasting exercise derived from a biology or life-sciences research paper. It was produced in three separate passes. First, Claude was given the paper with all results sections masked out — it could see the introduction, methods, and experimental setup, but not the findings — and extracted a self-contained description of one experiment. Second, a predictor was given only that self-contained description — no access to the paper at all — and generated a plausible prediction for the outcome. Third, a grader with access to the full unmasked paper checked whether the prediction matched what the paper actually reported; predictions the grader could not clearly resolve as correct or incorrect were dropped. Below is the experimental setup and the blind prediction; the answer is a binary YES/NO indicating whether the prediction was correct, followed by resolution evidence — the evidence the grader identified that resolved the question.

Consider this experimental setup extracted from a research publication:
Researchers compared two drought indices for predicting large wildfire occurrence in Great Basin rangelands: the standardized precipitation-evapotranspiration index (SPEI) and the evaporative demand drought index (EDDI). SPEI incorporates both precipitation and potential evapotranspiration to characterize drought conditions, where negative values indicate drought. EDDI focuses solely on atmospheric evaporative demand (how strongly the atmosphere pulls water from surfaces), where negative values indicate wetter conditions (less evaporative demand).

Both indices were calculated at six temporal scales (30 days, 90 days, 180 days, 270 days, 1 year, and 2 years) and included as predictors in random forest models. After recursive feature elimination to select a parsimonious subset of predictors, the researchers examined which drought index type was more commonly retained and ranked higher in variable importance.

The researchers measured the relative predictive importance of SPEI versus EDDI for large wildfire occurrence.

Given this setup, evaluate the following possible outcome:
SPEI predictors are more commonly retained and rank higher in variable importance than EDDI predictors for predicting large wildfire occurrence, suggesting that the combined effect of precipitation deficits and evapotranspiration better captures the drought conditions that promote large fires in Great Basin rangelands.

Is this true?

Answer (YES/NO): NO